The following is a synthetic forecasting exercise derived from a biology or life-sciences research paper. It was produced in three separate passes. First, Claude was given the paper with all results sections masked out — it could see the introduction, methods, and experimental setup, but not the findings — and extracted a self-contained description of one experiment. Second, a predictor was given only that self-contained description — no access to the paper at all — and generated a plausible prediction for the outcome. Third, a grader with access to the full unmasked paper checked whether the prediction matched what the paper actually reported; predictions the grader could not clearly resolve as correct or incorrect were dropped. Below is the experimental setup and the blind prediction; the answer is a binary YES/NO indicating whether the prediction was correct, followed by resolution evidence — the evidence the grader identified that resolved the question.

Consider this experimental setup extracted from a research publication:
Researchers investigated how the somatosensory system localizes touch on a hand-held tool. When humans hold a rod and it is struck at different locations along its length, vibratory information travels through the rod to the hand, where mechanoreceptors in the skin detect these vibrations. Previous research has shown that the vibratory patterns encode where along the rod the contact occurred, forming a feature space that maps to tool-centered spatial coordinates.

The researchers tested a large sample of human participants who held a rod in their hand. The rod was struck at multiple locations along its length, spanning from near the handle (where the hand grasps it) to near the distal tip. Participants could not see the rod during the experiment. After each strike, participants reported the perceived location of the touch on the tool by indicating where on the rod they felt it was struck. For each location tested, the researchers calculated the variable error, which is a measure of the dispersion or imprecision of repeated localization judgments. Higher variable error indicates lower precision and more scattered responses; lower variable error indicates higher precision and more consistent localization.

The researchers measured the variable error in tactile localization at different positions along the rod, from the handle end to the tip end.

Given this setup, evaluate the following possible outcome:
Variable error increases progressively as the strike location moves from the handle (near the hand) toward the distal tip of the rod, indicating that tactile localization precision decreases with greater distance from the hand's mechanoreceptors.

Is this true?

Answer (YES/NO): NO